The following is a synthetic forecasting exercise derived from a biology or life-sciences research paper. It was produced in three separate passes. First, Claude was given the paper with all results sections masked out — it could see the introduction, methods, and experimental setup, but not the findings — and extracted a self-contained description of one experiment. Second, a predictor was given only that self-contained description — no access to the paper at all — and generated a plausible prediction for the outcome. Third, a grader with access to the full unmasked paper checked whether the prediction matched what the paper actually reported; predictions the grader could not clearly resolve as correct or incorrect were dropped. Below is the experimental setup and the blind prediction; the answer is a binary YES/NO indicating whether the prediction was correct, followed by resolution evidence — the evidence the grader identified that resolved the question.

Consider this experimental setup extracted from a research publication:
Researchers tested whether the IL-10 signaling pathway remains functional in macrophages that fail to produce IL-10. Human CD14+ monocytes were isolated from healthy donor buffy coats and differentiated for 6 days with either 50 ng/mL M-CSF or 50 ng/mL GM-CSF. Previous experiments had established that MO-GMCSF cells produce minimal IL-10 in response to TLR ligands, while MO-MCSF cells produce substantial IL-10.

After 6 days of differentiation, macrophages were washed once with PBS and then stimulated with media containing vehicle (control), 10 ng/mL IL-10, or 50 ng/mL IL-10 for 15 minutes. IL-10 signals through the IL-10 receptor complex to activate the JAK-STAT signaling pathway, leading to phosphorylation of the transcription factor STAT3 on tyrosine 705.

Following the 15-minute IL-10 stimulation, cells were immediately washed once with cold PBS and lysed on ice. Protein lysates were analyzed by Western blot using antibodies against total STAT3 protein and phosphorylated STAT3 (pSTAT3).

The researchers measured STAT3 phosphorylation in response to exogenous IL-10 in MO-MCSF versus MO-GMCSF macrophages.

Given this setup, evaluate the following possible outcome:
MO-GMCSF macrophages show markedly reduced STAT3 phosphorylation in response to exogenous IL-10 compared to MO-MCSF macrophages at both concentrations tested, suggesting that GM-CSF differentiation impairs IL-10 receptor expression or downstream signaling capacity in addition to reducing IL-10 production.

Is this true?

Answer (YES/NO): NO